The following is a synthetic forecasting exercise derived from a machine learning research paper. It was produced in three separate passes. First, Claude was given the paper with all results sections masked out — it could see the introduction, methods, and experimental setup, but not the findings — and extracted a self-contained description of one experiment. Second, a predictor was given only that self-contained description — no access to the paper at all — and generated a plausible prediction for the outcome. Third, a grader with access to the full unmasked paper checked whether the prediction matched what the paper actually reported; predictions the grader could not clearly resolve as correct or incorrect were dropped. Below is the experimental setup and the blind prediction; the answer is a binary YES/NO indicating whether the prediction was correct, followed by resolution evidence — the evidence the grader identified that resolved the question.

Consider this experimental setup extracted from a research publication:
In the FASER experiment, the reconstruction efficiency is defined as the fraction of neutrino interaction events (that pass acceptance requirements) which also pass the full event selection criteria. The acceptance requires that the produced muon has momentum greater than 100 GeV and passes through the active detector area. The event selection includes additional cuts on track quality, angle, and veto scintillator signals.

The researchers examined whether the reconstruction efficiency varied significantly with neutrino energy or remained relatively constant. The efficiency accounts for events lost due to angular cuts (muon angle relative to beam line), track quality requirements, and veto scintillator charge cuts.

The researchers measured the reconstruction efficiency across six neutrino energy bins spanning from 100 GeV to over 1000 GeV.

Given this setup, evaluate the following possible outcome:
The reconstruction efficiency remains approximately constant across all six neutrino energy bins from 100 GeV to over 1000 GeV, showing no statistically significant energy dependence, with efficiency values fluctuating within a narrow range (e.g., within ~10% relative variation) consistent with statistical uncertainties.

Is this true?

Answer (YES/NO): YES